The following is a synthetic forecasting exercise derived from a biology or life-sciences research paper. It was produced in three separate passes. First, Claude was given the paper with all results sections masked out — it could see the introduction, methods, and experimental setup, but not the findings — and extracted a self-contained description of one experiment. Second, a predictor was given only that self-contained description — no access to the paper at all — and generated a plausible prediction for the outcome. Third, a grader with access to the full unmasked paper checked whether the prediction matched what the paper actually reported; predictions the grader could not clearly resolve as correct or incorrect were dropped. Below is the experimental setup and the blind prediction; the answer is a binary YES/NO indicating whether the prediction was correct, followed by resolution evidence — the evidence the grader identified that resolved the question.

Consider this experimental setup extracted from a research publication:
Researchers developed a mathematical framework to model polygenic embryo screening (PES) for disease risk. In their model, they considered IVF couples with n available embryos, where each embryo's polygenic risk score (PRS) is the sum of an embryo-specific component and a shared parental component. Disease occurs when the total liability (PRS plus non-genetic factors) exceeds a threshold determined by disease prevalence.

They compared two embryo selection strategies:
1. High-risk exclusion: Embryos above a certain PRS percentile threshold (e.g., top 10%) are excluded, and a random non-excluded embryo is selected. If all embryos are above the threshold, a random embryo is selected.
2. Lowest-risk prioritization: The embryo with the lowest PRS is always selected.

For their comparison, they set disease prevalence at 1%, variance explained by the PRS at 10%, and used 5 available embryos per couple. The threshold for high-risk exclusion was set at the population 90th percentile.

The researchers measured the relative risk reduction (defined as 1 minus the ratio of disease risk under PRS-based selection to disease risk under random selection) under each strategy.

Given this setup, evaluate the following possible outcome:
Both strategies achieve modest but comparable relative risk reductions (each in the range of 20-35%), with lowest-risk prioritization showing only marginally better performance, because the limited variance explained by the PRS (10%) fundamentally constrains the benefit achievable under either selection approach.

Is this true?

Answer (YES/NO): NO